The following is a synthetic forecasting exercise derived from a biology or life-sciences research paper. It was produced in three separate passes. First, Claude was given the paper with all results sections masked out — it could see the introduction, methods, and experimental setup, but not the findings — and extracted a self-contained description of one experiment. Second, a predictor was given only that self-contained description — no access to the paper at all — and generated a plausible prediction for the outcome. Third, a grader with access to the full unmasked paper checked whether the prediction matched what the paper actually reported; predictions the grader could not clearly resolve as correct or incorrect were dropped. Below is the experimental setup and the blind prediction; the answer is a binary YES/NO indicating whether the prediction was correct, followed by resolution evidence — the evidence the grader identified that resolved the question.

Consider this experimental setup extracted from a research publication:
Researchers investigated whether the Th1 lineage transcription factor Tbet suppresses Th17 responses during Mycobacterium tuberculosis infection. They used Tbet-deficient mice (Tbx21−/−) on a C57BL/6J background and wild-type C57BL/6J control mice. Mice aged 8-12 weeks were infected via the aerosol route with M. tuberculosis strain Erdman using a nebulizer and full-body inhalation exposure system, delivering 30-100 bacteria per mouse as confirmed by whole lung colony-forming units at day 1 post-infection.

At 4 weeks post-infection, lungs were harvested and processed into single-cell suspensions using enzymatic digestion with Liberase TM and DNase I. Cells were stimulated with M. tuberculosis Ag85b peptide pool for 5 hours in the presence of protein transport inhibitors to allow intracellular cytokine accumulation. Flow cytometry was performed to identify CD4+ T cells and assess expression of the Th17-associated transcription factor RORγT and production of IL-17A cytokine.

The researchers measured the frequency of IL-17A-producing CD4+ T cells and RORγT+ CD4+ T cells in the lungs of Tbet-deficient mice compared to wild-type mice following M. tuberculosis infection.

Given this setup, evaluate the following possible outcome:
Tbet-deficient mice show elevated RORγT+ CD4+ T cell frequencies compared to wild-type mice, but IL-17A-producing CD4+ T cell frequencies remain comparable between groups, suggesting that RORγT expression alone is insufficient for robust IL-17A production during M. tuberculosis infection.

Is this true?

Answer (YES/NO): NO